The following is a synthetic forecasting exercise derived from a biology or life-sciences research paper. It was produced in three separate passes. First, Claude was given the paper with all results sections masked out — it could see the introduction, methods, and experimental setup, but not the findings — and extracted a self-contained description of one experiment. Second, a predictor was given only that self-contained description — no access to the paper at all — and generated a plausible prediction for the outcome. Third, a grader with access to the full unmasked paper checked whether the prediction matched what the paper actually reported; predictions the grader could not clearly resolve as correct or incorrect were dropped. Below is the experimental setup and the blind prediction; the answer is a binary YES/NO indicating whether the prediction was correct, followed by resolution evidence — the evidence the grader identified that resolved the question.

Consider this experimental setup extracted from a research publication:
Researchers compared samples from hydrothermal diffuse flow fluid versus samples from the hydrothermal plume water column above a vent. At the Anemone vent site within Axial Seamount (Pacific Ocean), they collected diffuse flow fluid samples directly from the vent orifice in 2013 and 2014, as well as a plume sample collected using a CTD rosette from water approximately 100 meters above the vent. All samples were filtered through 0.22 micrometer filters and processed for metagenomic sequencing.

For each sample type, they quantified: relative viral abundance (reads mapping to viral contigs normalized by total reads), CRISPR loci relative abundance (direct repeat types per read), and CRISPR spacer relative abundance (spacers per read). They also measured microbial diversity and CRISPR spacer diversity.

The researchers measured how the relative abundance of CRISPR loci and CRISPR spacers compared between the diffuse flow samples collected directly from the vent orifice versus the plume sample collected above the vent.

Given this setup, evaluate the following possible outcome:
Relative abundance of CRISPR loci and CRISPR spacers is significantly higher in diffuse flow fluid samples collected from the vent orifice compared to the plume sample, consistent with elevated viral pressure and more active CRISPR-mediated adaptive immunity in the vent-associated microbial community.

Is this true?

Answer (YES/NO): NO